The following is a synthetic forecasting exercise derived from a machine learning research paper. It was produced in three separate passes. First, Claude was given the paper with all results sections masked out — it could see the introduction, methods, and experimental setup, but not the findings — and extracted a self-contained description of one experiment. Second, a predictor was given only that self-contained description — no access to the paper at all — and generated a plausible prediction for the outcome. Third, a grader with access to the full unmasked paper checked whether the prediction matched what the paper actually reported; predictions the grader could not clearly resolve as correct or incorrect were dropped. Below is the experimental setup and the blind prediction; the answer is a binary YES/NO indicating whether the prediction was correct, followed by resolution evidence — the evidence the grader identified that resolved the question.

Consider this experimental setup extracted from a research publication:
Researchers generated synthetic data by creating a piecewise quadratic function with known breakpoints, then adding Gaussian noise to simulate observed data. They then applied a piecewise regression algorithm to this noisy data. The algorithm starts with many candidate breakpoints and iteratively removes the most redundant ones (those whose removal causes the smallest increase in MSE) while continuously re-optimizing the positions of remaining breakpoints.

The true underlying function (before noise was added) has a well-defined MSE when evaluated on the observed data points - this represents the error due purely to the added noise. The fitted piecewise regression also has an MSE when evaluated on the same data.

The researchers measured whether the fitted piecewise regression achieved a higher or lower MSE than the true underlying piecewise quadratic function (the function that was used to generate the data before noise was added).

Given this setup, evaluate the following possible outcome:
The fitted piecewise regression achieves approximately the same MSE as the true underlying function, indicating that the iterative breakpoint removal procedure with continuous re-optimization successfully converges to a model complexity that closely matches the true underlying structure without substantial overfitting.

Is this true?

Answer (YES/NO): NO